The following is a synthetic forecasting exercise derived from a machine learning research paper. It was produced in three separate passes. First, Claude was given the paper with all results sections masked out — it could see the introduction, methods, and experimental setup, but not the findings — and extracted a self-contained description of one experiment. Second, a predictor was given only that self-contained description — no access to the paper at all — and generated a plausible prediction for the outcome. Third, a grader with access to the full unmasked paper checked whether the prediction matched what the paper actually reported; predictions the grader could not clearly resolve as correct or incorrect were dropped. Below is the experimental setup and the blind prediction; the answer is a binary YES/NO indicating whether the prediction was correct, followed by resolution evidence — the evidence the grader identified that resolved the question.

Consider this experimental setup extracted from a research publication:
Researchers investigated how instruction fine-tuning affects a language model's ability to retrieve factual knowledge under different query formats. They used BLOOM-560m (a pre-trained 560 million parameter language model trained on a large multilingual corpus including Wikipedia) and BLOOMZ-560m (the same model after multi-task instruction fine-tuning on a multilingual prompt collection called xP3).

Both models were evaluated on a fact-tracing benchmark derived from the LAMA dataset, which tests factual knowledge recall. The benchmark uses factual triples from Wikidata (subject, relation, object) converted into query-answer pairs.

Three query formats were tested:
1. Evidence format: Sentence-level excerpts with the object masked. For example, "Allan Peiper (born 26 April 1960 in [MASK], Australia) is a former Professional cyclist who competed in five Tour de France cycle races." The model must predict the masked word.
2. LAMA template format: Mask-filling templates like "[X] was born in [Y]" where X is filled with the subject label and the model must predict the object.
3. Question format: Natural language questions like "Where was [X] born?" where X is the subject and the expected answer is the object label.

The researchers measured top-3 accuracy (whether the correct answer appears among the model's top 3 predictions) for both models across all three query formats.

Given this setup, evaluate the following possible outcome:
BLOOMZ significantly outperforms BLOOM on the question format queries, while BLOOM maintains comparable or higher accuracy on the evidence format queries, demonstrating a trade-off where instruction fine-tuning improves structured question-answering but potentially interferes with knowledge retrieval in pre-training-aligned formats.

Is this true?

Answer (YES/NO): NO